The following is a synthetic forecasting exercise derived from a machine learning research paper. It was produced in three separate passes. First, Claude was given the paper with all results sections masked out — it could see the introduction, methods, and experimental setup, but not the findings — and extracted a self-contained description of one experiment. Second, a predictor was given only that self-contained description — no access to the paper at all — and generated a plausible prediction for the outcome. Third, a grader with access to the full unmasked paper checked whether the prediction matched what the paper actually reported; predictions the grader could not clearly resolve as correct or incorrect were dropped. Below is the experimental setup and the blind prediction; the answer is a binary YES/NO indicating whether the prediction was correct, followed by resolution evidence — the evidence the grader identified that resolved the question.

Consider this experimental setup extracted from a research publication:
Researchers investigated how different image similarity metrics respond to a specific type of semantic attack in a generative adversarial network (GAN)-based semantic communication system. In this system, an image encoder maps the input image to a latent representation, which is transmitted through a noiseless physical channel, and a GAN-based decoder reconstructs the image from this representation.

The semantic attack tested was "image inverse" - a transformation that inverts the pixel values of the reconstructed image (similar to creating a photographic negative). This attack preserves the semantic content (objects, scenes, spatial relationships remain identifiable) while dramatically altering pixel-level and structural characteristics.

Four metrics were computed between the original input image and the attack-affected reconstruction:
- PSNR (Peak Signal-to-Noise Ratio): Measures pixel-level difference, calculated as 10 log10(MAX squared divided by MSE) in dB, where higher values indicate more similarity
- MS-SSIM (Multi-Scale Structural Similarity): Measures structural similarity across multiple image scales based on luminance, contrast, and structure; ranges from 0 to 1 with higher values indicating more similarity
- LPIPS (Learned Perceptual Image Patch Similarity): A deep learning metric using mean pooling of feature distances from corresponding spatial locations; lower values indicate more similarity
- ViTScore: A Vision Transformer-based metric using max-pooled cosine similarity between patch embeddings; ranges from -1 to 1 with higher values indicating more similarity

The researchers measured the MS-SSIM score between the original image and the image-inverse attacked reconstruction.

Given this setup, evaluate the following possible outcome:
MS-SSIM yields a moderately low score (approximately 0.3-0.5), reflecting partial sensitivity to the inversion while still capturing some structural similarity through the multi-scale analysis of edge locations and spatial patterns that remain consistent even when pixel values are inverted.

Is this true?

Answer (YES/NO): NO